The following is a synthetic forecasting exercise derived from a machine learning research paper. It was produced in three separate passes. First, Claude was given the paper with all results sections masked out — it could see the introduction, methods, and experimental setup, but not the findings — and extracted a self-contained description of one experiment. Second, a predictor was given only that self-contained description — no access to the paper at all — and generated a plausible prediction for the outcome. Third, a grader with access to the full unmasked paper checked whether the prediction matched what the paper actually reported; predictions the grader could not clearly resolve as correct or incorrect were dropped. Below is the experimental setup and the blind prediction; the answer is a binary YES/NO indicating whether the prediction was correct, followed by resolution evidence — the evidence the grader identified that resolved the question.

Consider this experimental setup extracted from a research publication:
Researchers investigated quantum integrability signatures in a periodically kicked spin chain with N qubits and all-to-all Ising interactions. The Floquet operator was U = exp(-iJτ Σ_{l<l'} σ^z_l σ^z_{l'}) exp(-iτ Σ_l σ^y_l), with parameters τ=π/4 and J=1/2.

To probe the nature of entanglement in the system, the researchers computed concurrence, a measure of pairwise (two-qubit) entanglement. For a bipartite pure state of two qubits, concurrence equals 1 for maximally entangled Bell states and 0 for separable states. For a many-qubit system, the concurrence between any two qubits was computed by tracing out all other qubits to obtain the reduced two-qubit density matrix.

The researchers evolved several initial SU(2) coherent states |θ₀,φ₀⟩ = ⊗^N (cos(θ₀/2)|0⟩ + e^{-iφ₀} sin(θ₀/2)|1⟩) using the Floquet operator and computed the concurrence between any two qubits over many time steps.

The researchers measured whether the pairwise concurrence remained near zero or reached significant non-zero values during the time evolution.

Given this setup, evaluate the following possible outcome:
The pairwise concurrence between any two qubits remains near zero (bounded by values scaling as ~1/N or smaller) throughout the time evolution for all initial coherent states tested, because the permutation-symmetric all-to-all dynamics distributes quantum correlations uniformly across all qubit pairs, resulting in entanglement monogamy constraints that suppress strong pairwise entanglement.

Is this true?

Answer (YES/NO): NO